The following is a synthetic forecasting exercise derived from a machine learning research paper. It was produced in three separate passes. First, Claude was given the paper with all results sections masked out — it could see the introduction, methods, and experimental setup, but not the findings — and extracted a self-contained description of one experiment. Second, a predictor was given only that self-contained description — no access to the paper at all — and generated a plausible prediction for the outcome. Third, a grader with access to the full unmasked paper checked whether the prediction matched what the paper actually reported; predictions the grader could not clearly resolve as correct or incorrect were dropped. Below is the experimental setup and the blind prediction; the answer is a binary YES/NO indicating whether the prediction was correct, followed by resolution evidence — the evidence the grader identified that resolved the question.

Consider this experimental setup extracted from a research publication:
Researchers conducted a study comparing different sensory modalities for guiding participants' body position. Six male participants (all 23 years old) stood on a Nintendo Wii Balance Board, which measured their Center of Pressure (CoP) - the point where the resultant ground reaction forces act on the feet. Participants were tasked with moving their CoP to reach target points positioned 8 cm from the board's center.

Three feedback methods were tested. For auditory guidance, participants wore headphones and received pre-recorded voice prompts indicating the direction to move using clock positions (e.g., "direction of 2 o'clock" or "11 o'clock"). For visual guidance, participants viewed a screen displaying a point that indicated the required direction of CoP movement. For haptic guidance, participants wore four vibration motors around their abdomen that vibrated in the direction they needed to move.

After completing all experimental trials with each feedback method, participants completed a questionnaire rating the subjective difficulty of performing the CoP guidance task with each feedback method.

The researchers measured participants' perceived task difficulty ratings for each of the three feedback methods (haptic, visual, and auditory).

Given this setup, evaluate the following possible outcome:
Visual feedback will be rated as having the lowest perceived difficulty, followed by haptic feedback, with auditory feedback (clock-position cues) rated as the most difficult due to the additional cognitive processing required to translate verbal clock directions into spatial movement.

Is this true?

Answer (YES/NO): NO